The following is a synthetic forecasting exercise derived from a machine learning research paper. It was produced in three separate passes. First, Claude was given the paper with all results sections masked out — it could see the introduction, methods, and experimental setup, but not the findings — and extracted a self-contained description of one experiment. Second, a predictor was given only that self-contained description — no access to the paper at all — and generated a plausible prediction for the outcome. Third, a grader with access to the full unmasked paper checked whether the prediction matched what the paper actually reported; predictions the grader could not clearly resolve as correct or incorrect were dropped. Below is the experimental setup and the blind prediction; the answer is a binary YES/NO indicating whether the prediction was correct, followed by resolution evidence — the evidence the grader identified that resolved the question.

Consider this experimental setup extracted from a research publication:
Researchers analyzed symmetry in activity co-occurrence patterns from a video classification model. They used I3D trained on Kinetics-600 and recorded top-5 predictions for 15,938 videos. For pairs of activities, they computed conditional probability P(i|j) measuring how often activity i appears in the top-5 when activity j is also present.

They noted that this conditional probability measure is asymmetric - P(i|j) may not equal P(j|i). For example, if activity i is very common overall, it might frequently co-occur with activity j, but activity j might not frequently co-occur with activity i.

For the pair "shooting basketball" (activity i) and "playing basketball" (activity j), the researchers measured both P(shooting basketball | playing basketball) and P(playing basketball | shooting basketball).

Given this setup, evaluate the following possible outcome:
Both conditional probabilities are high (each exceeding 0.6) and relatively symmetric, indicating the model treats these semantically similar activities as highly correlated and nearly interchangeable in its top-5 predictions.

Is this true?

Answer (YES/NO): NO